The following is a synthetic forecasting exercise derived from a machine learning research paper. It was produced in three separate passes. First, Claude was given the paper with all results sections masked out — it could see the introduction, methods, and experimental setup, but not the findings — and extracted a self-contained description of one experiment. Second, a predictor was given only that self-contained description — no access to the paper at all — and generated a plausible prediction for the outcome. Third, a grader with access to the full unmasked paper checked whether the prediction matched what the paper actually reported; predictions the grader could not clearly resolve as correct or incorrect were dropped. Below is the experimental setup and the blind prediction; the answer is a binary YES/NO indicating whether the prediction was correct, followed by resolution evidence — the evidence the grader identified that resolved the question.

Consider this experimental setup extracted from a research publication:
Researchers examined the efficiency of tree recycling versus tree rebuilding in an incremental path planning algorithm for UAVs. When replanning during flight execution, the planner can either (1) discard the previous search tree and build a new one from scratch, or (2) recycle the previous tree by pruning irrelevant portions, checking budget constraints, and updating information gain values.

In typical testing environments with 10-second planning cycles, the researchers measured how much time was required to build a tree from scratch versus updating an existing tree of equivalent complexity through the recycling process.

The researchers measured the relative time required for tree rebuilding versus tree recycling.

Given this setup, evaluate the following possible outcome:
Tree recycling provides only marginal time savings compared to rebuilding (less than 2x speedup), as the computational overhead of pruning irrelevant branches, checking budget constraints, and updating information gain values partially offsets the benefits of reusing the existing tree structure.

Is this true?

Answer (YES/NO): NO